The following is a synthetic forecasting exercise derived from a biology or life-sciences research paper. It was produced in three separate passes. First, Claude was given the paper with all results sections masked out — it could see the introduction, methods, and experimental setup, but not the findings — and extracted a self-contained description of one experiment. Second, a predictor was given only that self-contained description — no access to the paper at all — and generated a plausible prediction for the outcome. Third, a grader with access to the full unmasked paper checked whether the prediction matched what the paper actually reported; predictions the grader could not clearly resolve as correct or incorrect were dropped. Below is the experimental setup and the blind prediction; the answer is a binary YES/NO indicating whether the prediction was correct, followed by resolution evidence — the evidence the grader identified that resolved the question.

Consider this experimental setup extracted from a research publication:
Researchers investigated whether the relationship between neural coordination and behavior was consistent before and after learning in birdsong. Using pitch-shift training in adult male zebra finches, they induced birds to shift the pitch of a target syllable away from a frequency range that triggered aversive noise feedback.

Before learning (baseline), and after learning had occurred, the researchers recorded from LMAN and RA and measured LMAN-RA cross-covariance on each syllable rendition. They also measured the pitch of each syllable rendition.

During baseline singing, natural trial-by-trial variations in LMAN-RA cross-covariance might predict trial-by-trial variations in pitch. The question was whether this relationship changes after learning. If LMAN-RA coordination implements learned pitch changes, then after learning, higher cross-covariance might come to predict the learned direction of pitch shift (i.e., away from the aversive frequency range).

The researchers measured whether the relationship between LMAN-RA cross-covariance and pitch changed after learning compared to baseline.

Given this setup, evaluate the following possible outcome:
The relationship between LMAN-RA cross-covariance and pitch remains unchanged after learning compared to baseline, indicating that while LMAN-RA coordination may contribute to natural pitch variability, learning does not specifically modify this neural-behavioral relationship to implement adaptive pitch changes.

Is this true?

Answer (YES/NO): NO